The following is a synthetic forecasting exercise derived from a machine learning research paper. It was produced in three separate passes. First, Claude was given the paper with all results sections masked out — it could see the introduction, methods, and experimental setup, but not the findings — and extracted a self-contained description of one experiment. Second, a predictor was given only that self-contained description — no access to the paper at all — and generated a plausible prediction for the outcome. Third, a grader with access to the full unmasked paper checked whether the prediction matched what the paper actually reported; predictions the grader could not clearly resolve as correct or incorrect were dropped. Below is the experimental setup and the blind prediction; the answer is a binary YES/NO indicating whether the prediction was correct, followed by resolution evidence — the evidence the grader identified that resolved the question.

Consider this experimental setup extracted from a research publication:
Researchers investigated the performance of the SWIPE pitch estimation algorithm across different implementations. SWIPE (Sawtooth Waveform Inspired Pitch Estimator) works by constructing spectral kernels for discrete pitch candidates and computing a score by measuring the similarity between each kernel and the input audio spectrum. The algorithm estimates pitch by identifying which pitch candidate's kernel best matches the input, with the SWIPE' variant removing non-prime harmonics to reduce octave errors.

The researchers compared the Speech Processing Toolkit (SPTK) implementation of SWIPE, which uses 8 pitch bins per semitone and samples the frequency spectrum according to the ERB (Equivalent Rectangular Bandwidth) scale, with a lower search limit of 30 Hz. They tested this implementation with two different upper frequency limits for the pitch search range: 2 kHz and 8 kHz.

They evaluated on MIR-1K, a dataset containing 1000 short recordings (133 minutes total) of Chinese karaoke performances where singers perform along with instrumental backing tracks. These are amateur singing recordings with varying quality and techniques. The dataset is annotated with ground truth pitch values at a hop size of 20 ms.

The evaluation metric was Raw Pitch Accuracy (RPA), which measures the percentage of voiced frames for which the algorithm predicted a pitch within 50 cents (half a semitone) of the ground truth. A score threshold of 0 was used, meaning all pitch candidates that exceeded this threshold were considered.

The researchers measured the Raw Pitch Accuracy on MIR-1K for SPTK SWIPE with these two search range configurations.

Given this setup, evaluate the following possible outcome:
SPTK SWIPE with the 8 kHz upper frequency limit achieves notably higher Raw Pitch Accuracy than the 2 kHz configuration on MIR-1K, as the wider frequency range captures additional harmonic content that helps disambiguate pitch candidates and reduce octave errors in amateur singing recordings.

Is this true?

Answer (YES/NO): NO